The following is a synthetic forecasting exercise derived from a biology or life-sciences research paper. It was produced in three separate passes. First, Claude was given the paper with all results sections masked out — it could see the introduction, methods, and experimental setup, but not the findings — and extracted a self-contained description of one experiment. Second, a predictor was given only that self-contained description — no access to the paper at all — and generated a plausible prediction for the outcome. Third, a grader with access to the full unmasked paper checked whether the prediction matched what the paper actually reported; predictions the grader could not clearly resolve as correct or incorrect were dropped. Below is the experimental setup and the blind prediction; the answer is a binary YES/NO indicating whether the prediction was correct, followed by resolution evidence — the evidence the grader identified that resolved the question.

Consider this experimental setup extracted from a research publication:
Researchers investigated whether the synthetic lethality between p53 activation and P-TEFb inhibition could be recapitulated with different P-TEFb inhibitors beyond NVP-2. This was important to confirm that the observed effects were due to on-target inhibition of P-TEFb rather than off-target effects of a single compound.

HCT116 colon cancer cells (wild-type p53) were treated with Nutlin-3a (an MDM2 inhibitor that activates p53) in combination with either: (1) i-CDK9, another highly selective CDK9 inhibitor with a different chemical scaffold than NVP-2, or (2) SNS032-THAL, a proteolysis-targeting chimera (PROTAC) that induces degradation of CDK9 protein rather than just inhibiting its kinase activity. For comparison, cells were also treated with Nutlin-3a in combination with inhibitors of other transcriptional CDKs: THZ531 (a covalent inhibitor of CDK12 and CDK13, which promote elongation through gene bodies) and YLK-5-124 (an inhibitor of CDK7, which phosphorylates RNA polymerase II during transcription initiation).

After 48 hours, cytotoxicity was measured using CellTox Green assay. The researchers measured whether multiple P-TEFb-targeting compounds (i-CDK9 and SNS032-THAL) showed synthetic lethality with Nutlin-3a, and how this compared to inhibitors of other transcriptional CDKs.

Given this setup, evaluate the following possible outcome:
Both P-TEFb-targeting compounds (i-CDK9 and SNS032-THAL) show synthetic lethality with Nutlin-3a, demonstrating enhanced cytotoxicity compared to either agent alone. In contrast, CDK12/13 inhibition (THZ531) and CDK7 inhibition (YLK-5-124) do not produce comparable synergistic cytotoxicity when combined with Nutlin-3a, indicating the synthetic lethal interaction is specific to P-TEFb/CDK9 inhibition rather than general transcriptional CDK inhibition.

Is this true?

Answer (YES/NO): NO